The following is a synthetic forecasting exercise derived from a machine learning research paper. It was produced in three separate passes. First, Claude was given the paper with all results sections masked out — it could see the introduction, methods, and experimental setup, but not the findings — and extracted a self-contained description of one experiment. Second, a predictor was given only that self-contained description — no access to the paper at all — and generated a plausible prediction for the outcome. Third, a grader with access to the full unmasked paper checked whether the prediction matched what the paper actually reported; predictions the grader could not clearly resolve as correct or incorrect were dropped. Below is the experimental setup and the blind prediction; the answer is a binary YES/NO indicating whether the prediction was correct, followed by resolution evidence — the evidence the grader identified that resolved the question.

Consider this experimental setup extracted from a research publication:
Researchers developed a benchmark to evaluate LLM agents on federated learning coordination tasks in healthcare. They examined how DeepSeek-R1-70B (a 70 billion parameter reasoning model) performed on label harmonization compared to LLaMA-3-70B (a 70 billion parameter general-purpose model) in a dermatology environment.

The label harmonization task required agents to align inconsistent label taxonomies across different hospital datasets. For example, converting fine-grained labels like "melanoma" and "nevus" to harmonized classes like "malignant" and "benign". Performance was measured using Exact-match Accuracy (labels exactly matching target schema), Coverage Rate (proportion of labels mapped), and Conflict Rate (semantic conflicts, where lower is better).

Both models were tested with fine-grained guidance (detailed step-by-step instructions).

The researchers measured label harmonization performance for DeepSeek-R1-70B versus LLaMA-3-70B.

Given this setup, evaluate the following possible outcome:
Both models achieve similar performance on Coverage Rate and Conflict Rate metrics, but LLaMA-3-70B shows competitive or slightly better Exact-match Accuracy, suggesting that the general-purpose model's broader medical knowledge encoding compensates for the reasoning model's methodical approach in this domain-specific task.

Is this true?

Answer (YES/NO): NO